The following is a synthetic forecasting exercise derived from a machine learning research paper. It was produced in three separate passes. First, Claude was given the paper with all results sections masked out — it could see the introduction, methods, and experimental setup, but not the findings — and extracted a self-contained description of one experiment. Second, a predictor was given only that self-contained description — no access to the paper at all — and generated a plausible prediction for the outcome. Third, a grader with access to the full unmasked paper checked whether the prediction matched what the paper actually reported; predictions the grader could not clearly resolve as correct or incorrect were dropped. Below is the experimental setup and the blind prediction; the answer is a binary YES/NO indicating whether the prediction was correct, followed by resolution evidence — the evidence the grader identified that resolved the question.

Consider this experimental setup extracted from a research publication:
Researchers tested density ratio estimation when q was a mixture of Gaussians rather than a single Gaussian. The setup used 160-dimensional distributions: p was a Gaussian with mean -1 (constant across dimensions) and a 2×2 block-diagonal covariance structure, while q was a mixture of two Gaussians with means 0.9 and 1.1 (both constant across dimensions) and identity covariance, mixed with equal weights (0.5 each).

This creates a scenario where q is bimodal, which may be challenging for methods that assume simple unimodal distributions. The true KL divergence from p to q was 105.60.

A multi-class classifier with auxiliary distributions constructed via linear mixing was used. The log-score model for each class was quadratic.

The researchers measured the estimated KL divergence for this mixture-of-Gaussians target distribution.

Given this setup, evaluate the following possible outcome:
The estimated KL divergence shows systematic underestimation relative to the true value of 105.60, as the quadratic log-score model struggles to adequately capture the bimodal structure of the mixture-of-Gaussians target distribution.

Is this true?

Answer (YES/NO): NO